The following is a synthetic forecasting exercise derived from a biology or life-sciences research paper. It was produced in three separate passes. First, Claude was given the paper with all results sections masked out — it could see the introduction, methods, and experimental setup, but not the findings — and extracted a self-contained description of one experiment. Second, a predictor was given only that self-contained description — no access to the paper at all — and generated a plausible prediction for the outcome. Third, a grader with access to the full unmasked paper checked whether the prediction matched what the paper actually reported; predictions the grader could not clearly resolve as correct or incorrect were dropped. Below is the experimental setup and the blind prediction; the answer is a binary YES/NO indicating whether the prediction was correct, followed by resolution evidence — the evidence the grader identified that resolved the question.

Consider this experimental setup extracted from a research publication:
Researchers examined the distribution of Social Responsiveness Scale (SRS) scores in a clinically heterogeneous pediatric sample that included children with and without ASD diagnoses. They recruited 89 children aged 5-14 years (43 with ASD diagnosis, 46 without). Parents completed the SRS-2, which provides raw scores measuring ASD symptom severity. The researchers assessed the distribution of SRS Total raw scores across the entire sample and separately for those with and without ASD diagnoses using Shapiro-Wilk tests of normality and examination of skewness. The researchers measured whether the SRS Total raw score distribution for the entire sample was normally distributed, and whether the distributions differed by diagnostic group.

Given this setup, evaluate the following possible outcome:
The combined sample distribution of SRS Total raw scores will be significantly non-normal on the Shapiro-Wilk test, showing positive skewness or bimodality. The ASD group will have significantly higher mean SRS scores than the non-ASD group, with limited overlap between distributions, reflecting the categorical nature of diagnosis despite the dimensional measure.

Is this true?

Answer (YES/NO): YES